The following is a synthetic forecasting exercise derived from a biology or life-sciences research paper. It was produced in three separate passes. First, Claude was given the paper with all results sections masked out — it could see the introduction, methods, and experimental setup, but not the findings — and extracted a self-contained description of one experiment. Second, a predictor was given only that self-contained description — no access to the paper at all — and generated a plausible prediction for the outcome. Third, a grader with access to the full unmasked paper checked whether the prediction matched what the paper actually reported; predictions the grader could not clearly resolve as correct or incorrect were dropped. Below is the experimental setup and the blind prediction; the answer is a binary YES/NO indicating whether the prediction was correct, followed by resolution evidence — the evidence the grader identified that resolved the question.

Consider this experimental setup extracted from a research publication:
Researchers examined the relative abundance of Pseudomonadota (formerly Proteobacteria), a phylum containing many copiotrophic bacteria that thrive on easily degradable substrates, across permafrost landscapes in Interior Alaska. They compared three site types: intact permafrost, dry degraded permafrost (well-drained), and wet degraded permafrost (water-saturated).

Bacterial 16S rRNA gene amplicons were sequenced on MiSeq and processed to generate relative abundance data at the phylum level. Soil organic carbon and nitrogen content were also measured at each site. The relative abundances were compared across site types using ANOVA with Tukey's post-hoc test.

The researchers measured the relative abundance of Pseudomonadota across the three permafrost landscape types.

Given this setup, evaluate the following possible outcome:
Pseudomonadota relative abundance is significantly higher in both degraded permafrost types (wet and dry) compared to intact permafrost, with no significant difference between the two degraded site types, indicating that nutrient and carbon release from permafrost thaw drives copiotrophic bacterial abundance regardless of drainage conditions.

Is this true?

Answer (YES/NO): NO